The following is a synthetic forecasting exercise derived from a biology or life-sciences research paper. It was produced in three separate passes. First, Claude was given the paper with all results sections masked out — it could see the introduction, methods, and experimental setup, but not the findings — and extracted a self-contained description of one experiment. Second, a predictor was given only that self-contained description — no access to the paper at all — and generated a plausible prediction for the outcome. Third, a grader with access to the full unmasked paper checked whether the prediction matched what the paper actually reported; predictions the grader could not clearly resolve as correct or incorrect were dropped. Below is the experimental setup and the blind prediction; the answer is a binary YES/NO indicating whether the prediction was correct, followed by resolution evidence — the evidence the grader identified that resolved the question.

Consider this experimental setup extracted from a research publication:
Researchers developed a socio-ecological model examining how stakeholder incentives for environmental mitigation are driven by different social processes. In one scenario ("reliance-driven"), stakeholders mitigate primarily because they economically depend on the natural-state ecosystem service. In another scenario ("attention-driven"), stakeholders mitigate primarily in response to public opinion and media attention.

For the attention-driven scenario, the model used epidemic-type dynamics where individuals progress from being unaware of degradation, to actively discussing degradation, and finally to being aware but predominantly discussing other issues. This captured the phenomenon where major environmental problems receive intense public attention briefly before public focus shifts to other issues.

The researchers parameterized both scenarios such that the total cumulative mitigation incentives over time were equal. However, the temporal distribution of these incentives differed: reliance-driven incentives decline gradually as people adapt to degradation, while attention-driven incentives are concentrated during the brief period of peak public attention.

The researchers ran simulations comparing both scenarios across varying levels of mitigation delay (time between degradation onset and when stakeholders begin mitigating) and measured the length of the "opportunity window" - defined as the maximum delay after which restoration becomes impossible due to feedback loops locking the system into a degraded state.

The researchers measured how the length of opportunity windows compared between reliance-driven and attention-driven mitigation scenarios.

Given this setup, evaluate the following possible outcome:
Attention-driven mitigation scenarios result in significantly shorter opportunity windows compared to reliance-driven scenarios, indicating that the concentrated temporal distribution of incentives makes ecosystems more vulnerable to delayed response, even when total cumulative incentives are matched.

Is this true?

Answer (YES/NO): YES